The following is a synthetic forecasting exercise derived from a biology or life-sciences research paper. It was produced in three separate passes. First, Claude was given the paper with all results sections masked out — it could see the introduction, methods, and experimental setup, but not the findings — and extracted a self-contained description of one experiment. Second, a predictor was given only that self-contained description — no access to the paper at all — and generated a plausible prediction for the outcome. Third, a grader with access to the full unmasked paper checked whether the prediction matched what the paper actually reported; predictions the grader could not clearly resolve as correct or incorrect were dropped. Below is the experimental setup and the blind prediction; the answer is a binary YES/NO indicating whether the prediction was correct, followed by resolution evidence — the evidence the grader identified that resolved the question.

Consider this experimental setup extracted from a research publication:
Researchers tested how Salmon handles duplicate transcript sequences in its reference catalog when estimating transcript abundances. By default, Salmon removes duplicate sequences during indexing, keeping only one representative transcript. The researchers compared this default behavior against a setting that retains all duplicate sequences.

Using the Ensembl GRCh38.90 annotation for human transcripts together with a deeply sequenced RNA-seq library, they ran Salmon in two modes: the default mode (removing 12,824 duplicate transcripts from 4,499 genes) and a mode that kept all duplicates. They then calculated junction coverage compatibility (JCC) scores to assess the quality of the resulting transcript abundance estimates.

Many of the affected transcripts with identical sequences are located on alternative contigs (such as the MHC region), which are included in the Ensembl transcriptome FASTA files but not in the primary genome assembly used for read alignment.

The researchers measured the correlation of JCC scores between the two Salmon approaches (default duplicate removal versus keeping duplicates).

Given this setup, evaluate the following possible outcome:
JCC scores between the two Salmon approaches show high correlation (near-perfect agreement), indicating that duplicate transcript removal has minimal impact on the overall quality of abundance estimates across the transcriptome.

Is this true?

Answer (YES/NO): YES